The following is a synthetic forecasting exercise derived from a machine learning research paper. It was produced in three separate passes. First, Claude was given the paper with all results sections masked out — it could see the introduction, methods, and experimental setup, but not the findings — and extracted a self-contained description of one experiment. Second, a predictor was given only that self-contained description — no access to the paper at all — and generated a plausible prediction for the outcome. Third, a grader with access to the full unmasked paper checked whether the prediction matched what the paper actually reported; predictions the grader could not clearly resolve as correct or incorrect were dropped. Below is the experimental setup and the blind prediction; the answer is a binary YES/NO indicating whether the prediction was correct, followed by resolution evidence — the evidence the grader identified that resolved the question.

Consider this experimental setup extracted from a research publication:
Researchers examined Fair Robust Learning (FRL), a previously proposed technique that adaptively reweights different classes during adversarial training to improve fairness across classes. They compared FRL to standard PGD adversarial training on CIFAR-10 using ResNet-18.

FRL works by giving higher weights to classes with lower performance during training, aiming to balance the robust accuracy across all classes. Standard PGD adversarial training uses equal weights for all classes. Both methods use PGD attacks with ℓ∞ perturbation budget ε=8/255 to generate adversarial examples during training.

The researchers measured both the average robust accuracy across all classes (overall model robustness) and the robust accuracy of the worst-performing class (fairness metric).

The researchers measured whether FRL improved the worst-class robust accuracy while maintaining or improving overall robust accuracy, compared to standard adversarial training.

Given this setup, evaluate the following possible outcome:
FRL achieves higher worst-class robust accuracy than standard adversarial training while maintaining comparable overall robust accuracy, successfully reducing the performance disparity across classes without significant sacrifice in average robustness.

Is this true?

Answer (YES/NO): NO